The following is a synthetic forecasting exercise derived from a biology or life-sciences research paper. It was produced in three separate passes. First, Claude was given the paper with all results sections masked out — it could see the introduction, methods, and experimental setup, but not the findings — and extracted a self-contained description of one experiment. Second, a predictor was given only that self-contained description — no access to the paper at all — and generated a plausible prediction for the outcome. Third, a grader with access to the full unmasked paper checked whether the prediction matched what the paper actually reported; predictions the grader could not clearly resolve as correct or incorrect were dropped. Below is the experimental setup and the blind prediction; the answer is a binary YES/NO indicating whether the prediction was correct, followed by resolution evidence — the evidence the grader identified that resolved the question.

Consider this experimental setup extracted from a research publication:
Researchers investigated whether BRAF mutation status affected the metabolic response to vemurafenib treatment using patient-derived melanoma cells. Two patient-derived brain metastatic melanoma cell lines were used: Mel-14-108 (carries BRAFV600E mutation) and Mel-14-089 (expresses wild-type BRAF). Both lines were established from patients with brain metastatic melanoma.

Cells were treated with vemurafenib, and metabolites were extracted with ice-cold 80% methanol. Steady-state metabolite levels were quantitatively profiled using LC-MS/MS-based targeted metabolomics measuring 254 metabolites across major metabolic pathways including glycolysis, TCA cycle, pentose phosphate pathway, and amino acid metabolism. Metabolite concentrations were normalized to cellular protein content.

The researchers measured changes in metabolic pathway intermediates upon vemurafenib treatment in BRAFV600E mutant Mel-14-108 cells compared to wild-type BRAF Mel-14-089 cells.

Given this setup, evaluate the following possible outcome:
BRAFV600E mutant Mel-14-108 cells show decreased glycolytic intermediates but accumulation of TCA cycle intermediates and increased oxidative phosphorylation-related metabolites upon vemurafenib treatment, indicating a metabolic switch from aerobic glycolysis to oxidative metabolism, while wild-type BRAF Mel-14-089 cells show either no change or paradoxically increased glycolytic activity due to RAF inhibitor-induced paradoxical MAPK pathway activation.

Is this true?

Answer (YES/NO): NO